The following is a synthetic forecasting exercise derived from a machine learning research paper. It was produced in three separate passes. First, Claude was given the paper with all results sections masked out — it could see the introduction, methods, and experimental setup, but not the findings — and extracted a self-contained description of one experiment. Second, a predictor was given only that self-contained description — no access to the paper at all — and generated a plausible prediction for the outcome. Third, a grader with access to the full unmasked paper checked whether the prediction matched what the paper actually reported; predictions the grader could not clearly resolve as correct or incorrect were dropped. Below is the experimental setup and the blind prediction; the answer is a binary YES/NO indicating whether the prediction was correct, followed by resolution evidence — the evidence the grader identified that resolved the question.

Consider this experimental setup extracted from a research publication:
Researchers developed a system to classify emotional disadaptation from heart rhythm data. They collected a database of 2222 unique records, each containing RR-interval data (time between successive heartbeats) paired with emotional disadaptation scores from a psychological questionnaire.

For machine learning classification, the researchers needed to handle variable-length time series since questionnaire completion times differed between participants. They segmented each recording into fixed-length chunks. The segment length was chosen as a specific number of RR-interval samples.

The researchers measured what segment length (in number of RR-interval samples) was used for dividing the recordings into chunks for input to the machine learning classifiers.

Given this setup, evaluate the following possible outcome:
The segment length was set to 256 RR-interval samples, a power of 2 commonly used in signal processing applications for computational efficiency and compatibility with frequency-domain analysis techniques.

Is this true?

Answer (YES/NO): NO